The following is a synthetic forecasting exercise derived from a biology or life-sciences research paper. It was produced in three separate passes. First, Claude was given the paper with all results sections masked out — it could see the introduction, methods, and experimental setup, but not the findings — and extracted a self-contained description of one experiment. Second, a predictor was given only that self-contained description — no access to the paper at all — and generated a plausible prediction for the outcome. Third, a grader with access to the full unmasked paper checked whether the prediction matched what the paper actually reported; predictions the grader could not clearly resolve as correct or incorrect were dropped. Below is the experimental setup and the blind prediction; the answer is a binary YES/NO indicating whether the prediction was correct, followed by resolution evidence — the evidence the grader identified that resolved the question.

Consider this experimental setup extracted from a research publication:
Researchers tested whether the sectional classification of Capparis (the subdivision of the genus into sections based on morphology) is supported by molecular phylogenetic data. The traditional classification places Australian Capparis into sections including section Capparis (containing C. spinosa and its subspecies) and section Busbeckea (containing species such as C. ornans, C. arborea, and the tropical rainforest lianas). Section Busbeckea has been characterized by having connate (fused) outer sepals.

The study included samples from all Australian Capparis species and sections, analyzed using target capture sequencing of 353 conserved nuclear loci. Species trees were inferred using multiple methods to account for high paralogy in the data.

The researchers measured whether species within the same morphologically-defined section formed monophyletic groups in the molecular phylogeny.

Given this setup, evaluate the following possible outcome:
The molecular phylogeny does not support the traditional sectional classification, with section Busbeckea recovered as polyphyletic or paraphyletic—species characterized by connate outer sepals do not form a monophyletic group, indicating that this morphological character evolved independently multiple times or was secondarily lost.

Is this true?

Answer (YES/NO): NO